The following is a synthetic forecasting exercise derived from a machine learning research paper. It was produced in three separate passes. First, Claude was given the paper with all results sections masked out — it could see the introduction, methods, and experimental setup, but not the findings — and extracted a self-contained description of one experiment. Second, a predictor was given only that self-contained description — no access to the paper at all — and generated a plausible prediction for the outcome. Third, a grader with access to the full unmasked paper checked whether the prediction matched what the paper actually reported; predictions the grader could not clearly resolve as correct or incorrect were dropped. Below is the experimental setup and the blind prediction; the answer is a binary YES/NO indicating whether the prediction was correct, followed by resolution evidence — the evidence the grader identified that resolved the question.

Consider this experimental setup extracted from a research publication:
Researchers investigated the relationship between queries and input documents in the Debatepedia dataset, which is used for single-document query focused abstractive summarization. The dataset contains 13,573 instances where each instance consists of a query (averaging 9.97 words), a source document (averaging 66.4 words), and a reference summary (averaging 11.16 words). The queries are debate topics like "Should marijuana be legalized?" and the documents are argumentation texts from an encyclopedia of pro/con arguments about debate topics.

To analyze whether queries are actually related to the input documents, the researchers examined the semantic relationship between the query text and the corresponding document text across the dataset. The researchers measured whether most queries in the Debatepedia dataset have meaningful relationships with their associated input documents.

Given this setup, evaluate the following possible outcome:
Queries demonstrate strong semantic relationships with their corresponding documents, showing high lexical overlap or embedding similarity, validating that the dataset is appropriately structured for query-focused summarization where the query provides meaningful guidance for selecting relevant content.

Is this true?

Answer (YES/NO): NO